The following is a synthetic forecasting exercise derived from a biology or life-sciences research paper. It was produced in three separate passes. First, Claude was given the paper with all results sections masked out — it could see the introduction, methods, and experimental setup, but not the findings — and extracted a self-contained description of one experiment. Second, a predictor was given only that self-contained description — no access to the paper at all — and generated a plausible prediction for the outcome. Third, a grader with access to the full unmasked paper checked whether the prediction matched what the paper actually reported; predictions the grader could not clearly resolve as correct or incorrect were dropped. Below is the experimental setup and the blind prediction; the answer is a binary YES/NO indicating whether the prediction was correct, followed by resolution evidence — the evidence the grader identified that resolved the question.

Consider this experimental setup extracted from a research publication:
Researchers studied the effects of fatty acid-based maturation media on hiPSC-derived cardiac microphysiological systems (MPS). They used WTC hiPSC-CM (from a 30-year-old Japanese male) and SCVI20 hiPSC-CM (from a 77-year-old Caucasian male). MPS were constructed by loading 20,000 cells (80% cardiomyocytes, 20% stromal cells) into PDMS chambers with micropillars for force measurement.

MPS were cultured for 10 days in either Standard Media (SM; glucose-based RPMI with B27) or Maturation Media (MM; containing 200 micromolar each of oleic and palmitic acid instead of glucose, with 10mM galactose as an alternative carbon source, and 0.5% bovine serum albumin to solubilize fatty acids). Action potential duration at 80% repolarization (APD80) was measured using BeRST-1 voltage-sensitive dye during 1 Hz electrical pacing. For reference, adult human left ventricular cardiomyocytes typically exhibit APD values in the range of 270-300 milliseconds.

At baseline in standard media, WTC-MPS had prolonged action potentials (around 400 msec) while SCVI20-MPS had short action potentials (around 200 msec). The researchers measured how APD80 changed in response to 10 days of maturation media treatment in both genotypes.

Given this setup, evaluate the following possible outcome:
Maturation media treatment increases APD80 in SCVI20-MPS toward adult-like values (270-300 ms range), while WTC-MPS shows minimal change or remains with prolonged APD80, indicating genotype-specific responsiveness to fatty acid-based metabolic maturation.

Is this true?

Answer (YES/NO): NO